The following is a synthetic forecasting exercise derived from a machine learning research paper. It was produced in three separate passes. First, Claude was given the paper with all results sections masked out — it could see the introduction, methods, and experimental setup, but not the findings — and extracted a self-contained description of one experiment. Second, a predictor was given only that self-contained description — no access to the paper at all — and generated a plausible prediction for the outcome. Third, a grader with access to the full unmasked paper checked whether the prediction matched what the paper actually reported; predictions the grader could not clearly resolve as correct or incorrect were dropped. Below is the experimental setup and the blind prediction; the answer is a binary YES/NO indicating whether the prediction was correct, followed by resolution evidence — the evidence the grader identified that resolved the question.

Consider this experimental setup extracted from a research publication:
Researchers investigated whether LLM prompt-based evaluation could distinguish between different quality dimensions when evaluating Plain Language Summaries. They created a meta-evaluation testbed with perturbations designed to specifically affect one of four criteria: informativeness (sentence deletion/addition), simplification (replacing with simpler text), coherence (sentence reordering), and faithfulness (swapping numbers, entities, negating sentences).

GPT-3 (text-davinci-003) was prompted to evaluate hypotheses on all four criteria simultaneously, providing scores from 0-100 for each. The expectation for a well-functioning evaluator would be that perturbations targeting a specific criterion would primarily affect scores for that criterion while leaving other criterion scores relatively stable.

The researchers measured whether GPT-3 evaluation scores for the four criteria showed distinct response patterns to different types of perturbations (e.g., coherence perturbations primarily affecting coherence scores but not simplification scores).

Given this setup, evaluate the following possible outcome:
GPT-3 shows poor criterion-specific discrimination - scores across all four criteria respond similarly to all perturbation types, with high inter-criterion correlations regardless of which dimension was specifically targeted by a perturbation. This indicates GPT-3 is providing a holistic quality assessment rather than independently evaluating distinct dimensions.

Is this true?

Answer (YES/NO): YES